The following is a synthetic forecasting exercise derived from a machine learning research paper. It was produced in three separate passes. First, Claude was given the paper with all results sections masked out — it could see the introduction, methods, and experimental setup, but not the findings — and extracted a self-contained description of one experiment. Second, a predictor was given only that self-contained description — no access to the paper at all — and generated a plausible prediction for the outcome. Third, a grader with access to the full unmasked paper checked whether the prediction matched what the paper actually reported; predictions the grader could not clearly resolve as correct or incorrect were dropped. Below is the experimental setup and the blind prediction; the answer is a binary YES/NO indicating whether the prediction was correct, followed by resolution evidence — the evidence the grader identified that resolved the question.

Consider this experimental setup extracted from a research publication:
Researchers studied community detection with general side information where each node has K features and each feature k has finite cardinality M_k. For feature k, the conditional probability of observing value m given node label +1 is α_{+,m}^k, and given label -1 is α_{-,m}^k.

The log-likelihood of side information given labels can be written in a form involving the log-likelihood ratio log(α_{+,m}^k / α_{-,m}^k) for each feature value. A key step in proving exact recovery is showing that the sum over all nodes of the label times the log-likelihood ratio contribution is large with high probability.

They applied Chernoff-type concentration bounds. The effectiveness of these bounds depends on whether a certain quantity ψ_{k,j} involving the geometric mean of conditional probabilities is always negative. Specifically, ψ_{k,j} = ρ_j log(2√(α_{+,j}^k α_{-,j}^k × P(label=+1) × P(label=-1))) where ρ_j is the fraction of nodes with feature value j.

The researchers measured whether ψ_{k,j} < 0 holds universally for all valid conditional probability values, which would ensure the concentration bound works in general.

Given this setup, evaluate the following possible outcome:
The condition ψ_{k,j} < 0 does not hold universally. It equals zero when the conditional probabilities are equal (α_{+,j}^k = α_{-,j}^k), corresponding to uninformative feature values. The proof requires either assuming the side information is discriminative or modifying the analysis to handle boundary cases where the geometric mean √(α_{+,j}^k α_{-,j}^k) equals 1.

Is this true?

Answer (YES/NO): NO